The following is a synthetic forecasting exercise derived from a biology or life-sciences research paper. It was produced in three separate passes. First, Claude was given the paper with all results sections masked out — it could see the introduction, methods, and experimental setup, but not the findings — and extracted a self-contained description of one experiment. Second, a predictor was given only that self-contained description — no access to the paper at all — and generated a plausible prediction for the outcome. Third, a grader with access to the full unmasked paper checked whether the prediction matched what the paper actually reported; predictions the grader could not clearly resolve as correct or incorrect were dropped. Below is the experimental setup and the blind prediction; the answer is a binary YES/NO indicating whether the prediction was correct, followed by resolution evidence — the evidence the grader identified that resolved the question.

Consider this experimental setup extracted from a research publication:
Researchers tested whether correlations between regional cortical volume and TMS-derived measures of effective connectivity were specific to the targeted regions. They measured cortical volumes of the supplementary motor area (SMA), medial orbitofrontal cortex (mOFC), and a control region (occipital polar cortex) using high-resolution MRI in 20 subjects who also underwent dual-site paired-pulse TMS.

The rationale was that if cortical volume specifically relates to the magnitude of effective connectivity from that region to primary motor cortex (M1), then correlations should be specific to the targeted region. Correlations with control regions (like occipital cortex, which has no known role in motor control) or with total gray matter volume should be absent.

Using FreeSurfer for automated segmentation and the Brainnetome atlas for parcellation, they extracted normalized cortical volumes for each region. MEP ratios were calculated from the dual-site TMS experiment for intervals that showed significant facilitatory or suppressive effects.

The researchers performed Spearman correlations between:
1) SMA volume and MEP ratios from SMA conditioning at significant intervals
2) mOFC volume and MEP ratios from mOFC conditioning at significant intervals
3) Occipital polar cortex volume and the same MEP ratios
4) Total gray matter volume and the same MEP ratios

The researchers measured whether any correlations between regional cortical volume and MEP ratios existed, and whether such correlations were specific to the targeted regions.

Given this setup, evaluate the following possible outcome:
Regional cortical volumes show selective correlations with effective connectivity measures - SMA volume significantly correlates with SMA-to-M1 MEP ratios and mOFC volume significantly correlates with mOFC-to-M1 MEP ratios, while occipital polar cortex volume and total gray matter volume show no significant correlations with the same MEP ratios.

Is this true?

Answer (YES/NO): NO